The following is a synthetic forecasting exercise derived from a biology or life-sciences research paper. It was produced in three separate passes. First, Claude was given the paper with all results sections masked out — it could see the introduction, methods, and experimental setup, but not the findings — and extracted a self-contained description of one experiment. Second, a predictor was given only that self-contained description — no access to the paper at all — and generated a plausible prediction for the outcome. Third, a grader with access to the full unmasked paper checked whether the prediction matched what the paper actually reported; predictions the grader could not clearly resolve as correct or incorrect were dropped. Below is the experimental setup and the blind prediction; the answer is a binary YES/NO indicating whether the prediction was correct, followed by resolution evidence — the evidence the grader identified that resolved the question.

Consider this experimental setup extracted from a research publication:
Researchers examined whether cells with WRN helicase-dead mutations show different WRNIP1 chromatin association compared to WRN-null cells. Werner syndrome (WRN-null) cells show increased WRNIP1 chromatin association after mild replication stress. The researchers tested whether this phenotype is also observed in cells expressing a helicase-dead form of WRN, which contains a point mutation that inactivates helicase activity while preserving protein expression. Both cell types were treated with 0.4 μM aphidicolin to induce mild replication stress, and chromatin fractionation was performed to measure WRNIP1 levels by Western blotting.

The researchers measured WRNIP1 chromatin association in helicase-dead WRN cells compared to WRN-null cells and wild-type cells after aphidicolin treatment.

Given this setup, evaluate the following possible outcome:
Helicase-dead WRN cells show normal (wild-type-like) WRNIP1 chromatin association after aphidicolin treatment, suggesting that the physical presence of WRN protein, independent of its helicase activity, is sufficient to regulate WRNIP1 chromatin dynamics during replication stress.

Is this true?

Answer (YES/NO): NO